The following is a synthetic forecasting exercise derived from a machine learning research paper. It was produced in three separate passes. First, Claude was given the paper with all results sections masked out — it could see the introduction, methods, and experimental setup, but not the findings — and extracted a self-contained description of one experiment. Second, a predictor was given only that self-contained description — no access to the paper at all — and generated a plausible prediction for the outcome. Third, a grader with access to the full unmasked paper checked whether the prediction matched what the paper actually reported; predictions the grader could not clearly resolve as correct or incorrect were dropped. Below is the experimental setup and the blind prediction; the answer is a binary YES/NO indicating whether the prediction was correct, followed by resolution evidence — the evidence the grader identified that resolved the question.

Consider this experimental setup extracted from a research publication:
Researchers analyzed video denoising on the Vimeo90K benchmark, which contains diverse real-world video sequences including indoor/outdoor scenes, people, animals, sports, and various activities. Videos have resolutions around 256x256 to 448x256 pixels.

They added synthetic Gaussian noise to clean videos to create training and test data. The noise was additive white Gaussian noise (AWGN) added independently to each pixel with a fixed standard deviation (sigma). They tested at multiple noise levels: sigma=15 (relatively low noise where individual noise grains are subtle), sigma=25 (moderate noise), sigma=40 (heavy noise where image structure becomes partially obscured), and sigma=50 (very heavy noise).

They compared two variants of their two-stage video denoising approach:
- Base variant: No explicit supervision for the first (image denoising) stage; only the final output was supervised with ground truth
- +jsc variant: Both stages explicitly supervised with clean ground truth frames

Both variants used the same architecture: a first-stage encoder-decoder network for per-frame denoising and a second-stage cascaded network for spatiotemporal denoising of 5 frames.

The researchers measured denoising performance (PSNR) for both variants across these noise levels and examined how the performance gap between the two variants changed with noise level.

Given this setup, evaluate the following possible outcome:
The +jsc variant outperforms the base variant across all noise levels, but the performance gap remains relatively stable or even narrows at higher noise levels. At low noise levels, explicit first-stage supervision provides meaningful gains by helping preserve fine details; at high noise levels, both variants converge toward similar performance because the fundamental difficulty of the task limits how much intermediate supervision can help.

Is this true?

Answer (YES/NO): NO